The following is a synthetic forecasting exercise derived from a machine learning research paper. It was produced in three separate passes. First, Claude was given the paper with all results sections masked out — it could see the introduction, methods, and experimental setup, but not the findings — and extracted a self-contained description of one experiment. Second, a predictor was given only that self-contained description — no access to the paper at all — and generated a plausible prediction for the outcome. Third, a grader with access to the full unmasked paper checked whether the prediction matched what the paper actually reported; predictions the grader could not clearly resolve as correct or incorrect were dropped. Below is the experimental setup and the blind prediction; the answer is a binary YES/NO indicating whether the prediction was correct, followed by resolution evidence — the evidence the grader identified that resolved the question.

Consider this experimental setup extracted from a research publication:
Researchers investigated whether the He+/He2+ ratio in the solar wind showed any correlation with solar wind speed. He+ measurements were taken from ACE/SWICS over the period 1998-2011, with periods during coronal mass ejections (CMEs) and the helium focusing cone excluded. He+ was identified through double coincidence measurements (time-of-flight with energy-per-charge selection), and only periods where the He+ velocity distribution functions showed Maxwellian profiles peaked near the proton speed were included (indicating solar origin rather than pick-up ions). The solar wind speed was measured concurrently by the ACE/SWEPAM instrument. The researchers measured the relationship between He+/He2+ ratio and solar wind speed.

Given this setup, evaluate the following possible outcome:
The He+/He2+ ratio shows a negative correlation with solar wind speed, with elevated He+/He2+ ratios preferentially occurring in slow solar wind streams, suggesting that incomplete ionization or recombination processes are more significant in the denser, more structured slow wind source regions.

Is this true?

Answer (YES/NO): NO